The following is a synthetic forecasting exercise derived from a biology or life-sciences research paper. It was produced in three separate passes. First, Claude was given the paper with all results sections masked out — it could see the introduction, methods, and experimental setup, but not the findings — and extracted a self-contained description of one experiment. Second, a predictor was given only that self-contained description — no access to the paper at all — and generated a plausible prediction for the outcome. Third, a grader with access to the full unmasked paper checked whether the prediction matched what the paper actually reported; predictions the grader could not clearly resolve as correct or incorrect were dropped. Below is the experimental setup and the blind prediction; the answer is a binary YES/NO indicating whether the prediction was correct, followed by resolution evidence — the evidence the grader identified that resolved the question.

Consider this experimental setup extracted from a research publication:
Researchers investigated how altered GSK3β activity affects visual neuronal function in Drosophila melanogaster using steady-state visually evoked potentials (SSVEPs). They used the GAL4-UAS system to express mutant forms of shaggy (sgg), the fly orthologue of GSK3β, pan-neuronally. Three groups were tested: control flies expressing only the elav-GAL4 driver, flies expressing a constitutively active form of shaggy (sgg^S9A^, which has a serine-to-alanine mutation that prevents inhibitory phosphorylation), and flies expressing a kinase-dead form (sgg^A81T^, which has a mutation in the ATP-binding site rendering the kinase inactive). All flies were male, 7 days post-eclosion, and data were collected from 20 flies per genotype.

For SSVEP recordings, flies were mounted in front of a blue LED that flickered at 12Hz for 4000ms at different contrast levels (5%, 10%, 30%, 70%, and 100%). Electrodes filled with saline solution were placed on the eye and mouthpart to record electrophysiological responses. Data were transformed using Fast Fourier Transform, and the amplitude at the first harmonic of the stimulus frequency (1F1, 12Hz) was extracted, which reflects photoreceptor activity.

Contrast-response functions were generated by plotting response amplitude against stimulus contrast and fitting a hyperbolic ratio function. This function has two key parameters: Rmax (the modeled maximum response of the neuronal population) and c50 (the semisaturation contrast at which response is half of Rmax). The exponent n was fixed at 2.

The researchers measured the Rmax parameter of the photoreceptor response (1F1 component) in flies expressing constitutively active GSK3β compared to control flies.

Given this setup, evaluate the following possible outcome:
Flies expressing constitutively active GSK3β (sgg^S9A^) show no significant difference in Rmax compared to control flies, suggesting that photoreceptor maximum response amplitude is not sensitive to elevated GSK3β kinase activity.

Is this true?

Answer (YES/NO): NO